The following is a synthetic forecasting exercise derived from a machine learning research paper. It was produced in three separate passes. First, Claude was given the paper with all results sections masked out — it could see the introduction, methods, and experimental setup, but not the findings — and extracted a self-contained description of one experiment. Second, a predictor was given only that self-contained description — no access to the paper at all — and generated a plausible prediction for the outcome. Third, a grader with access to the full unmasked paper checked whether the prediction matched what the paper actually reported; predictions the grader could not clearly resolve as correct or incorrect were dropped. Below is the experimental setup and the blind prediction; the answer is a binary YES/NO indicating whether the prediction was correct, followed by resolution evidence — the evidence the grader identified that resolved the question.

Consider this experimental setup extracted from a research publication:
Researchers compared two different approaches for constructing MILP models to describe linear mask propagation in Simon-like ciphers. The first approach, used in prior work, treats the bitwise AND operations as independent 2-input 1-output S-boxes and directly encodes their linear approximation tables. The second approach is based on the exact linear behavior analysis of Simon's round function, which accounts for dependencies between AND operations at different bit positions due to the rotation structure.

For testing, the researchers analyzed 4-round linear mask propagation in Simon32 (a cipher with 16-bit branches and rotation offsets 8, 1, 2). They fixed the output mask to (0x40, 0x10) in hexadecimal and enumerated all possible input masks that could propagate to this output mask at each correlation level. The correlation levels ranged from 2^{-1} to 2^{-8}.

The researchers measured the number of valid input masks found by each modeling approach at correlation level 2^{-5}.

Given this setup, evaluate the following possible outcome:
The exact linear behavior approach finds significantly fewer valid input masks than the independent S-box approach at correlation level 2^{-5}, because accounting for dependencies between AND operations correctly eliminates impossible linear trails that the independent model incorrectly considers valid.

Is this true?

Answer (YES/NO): NO